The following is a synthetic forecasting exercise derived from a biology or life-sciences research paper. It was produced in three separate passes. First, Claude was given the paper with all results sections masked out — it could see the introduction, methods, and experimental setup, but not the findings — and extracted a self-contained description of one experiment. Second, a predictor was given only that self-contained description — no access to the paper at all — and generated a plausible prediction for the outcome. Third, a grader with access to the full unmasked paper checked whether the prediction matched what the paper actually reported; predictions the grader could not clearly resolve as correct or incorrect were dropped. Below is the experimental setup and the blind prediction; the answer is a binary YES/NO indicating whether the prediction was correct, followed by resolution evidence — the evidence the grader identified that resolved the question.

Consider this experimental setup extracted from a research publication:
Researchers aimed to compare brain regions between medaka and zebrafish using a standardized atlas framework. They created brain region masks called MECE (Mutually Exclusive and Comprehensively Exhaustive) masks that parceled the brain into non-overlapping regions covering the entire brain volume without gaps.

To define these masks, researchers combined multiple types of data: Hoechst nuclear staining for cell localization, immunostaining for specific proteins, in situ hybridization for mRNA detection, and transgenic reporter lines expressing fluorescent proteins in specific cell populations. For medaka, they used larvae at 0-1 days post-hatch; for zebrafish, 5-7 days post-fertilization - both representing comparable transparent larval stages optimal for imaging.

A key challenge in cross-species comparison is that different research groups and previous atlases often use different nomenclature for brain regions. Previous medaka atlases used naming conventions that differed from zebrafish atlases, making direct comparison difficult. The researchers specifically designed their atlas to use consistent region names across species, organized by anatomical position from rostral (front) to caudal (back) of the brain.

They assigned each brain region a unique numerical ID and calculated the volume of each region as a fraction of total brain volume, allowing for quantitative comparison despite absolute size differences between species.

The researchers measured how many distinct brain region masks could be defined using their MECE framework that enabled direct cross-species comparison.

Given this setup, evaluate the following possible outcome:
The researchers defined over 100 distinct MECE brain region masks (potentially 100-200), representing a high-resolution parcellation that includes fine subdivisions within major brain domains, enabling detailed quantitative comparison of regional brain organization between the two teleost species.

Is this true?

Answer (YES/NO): YES